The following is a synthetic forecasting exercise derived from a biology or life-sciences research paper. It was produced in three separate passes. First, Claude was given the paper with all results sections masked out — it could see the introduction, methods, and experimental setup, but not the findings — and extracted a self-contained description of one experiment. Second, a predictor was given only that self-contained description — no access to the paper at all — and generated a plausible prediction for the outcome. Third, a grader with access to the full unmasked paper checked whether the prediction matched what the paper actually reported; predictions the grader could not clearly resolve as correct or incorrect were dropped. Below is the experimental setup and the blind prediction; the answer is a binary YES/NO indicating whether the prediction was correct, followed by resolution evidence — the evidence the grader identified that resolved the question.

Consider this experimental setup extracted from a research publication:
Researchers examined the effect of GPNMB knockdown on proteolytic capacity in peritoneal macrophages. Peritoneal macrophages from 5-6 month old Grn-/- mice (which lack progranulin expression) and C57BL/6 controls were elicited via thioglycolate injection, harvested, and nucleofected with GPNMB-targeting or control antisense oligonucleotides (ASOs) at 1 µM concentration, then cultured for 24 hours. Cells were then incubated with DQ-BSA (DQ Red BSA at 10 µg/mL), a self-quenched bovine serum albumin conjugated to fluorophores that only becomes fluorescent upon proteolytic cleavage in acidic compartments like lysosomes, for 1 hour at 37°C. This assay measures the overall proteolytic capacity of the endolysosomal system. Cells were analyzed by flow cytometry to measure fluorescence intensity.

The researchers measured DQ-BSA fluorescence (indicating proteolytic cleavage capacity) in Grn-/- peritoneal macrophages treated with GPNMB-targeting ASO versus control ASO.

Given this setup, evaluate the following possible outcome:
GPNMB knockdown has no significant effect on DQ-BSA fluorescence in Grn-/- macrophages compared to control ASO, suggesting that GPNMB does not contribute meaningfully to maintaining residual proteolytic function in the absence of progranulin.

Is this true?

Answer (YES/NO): NO